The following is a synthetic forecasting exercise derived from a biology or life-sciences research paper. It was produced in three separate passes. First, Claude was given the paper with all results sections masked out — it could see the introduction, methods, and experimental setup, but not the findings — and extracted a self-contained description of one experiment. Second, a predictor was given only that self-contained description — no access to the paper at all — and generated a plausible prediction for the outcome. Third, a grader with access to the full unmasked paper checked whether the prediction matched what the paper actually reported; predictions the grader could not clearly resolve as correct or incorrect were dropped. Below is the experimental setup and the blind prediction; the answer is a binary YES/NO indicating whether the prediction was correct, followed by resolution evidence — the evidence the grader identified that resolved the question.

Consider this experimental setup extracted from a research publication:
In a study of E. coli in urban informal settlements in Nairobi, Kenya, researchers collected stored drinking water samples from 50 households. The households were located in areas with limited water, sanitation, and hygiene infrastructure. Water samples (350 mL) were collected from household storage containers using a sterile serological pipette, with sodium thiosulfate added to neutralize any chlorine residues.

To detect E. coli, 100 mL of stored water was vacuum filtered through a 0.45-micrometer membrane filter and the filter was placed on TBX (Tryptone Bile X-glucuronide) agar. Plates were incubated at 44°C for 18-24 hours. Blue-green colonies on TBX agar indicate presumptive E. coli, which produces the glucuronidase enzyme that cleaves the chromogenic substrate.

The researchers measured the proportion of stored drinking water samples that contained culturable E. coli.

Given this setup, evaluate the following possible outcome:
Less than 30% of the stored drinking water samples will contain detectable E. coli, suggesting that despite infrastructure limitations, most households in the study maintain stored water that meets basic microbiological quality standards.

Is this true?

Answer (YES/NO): NO